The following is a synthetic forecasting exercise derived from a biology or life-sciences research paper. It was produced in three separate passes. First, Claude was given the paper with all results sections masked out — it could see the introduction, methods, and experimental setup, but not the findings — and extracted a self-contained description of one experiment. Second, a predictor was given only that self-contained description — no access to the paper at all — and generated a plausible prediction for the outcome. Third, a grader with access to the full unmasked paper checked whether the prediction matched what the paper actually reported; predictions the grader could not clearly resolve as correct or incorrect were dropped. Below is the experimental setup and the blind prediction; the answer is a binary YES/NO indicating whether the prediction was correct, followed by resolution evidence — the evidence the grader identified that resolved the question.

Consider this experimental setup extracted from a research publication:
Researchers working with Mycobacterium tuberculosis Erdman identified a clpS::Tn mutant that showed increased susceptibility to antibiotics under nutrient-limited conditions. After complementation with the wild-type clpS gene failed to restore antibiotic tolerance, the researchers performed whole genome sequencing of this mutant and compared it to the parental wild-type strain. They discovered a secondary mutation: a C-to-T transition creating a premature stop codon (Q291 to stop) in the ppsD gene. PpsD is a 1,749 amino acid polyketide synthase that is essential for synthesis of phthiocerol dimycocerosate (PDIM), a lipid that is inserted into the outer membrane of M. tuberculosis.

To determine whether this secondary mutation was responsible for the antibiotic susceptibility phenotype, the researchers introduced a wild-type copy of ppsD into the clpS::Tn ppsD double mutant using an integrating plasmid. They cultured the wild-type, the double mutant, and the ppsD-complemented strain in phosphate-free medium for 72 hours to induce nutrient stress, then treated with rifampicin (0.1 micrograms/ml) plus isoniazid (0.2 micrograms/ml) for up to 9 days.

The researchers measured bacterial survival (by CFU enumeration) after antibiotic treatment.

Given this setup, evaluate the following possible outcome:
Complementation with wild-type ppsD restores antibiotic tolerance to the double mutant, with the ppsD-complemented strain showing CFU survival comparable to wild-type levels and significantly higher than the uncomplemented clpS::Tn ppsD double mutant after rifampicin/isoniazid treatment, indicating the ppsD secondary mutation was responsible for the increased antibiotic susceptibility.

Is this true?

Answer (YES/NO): YES